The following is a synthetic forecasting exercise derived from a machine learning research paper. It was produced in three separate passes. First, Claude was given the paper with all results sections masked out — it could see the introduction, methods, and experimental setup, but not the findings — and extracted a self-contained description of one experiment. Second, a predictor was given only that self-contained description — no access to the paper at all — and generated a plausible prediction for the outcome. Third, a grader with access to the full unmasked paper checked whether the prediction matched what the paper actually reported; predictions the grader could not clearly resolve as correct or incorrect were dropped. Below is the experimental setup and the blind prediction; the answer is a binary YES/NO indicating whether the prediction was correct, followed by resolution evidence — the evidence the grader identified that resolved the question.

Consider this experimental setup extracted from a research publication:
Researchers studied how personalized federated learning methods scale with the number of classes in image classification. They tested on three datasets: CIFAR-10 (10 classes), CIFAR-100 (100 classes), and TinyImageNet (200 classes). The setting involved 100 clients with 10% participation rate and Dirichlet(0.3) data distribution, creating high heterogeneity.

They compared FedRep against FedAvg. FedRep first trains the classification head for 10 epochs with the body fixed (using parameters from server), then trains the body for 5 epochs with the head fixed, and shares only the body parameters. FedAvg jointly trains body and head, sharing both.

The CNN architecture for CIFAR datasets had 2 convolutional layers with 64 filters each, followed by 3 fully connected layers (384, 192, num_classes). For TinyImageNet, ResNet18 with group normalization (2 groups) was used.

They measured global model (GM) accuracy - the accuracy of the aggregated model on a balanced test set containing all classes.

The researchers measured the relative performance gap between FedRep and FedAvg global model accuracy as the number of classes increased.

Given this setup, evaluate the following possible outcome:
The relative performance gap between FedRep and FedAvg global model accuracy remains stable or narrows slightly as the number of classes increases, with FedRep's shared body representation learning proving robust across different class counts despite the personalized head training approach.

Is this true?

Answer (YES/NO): NO